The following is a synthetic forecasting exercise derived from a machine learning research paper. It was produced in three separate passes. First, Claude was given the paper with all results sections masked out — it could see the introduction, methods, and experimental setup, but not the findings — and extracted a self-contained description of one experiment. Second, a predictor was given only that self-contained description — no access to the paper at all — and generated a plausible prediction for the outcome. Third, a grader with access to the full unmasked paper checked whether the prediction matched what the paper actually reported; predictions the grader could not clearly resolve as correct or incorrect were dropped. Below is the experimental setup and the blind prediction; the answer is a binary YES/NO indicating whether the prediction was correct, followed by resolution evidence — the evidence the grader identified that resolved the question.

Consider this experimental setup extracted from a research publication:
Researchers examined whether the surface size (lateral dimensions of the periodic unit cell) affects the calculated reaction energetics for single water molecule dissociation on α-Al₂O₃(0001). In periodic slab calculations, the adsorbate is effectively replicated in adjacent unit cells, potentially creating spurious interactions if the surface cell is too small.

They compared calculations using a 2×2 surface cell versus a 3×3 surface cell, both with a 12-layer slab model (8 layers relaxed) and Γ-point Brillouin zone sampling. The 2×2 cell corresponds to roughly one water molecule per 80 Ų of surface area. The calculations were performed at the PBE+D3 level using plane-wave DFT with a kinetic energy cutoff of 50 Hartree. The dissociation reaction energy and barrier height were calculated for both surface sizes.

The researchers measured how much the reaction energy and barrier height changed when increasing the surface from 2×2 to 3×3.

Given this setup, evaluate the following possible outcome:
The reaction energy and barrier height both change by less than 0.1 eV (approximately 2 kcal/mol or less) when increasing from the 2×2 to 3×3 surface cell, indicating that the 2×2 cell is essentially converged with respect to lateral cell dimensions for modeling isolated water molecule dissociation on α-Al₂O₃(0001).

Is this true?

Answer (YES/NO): YES